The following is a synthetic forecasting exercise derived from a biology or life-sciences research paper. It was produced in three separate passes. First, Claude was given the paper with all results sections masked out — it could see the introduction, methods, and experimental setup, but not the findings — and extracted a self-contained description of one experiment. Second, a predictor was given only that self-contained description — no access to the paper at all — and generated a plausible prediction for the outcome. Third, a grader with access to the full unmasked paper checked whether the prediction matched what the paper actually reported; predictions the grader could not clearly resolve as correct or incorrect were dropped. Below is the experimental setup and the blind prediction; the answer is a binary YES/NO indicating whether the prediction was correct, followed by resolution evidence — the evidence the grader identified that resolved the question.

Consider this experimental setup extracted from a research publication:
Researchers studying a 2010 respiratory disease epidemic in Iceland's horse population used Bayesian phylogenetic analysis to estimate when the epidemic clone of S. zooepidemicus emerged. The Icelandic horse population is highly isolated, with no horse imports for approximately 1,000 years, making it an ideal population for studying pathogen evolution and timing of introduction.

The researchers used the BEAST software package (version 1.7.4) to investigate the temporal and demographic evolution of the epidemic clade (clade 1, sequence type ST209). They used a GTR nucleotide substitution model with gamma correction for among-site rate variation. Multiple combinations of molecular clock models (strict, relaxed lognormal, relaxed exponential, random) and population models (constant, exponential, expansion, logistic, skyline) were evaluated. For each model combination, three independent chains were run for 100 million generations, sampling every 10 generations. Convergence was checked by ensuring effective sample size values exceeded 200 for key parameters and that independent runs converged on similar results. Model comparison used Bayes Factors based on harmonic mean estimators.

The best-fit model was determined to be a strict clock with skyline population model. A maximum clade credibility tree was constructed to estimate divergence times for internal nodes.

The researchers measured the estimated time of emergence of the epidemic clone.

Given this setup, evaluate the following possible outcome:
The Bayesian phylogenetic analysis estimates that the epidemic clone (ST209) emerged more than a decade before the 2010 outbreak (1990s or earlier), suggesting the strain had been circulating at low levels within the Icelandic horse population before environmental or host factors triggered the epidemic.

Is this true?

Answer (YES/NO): NO